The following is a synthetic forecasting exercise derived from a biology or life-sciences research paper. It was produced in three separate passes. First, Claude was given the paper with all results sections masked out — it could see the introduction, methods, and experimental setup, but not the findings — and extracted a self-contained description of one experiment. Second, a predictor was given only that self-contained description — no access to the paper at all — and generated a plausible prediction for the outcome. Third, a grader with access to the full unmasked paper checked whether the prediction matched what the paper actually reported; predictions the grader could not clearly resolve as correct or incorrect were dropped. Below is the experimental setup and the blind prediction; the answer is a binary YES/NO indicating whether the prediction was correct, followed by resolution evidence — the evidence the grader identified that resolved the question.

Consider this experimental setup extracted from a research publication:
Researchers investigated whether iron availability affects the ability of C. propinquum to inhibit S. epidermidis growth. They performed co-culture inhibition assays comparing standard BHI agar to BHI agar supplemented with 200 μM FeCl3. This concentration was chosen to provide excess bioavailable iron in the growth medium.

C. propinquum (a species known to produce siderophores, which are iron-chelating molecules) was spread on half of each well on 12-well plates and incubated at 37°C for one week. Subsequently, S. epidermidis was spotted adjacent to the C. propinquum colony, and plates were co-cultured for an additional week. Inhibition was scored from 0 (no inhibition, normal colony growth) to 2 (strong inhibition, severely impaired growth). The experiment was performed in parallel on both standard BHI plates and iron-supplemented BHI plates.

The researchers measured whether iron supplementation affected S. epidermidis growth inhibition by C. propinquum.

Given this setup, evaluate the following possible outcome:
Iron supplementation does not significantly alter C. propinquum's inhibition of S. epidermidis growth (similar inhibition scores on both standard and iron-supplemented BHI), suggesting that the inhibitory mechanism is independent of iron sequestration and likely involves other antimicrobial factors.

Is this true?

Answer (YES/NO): NO